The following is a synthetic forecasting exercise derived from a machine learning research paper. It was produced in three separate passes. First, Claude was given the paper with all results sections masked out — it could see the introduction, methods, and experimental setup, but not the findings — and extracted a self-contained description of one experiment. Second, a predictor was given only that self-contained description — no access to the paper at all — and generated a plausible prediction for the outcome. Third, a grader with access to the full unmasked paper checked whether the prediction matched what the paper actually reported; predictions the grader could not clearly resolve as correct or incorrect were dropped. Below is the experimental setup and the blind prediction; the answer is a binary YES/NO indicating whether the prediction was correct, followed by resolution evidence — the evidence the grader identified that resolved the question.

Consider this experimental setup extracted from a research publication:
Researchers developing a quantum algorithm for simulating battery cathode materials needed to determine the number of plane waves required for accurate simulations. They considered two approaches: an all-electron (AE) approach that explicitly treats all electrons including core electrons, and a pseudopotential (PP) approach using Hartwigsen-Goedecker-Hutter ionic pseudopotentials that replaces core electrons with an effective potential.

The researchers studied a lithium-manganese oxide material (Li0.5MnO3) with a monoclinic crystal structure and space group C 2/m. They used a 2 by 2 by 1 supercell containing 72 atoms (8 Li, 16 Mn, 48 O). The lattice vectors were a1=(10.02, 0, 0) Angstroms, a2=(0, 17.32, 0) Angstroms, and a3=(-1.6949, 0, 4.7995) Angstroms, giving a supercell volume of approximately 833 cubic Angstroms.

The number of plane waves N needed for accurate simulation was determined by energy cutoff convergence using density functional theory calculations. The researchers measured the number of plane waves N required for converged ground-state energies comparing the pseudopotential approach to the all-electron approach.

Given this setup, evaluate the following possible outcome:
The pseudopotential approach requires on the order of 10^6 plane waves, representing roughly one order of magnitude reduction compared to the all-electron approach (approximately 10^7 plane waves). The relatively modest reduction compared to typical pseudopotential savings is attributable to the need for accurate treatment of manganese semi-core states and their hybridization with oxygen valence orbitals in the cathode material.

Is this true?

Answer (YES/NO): NO